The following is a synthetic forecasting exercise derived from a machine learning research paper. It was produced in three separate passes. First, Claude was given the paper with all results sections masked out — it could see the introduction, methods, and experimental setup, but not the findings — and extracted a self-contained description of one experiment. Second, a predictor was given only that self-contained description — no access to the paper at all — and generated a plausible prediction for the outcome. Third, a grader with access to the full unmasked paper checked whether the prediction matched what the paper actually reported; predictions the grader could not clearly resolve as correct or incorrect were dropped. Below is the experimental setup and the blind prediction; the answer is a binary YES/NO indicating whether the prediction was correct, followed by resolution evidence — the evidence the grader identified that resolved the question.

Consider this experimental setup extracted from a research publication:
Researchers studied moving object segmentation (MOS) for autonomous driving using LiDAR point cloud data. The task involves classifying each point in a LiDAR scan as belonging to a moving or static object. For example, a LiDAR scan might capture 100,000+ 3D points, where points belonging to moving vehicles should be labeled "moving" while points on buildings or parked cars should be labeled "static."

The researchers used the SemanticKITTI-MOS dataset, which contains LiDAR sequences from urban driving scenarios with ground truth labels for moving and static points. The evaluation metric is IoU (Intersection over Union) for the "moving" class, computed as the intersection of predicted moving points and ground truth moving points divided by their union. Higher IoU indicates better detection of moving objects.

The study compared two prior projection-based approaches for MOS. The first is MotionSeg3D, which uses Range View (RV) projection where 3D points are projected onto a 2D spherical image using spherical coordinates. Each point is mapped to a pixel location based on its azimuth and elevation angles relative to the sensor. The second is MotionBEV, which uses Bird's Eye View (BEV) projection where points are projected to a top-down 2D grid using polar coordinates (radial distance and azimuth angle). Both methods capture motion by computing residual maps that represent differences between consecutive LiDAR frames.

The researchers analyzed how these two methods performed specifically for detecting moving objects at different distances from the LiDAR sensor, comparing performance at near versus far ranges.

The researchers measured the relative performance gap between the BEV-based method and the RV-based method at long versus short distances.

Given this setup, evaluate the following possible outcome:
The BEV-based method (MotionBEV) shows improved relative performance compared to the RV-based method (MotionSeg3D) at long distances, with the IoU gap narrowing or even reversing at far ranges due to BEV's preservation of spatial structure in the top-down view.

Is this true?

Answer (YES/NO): NO